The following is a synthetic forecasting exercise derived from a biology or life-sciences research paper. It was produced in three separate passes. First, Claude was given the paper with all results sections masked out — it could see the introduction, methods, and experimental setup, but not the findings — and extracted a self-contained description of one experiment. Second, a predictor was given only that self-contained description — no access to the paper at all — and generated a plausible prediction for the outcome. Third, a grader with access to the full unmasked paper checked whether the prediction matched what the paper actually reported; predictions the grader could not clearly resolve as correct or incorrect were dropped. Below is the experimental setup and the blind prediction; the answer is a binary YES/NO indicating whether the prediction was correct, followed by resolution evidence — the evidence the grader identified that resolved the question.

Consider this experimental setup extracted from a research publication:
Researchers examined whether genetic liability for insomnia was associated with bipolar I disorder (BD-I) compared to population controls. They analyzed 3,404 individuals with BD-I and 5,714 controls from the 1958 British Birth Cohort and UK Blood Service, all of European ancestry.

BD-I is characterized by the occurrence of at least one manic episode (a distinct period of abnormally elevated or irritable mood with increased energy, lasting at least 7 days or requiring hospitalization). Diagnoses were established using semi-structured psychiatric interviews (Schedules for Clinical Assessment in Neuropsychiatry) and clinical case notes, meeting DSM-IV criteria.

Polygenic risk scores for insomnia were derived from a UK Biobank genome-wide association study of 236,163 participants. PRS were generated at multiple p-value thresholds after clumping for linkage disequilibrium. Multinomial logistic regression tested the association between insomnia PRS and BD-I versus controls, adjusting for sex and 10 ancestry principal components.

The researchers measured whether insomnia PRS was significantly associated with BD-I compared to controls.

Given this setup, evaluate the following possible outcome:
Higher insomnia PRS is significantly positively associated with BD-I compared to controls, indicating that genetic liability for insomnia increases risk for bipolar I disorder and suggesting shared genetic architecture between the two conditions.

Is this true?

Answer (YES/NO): NO